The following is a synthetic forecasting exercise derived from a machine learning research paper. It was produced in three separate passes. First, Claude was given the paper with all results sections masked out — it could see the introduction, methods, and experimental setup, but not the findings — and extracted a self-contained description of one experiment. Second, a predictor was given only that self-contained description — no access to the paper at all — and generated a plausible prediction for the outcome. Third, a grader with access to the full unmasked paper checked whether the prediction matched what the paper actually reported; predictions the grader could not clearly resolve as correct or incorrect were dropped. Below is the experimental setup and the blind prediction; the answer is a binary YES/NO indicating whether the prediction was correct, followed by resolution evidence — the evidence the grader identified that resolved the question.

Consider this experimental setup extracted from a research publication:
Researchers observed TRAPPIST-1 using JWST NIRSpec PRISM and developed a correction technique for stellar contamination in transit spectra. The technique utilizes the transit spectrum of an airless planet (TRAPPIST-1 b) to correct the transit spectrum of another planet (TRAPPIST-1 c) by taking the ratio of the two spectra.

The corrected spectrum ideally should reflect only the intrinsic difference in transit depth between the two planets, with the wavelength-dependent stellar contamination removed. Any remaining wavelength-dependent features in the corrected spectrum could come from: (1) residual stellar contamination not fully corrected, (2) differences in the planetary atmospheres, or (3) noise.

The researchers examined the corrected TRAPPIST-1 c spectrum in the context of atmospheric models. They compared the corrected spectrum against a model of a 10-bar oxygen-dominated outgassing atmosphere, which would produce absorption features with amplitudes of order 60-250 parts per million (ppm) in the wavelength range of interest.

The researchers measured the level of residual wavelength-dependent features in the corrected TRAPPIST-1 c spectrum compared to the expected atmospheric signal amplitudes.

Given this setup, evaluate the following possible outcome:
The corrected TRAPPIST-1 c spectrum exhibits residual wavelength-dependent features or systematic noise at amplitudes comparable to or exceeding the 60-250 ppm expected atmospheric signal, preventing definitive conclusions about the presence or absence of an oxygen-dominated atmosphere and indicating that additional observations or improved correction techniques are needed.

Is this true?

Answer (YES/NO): NO